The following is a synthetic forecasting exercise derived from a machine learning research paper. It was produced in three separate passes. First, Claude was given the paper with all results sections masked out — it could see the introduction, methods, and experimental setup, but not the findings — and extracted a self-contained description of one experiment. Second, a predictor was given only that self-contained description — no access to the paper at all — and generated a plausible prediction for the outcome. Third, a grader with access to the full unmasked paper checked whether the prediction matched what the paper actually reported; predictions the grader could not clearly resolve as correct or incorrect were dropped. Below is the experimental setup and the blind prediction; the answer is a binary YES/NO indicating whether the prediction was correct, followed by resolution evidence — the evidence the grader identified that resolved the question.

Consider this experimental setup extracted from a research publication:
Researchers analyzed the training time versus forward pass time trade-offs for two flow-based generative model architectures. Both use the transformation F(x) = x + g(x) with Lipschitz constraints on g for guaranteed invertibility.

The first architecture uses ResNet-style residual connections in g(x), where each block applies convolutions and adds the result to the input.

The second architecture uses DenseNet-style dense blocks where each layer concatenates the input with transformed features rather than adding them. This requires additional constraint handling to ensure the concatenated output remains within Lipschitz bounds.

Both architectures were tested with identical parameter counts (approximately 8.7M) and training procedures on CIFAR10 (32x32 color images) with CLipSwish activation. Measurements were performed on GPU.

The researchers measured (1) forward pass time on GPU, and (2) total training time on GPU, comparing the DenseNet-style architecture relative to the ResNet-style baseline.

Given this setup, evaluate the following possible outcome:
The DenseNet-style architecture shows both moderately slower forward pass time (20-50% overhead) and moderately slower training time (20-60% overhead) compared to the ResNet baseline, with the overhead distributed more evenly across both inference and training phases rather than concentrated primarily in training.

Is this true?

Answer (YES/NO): NO